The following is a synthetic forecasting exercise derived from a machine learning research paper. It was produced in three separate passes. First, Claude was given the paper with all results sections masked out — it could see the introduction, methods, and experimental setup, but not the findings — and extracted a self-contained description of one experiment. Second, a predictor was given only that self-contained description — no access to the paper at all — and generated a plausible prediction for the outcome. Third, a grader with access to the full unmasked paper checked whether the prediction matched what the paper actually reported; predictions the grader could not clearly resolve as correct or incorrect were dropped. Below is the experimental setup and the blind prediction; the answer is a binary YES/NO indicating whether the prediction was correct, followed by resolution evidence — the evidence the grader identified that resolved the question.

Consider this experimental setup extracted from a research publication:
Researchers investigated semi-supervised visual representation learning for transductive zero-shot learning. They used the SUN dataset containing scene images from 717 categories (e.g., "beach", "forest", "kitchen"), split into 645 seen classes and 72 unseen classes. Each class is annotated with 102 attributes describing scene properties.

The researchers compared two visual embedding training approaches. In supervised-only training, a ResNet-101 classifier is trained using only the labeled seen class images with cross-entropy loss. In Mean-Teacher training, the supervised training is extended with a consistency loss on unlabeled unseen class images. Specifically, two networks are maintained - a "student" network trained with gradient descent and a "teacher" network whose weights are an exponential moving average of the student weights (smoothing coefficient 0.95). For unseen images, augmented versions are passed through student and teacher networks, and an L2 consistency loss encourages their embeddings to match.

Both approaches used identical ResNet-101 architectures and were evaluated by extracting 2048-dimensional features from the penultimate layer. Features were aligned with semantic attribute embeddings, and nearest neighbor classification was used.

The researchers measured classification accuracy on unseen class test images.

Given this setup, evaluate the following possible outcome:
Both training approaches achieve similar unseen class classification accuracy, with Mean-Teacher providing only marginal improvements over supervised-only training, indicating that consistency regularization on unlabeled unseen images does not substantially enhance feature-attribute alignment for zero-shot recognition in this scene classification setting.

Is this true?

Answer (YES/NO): NO